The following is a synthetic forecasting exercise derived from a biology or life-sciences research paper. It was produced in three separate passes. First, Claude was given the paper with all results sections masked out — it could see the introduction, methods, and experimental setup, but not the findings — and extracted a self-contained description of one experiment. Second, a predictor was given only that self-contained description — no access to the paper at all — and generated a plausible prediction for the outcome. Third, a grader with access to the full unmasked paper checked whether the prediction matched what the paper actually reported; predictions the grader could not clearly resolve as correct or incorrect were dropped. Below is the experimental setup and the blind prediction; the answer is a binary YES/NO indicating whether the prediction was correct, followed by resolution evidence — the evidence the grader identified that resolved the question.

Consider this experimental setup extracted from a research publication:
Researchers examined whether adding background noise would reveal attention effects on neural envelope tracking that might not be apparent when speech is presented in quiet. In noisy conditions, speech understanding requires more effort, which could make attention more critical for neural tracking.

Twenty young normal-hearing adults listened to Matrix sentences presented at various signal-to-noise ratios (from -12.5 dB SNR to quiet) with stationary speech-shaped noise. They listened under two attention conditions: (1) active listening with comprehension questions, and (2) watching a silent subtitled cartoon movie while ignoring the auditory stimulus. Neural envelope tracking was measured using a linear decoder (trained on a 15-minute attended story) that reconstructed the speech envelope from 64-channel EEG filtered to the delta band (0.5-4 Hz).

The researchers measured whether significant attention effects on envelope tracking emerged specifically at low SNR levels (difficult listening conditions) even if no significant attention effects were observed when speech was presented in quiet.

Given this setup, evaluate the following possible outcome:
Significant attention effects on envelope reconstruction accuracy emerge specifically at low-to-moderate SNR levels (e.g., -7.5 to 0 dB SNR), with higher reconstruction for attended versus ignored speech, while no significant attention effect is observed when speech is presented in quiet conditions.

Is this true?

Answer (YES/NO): NO